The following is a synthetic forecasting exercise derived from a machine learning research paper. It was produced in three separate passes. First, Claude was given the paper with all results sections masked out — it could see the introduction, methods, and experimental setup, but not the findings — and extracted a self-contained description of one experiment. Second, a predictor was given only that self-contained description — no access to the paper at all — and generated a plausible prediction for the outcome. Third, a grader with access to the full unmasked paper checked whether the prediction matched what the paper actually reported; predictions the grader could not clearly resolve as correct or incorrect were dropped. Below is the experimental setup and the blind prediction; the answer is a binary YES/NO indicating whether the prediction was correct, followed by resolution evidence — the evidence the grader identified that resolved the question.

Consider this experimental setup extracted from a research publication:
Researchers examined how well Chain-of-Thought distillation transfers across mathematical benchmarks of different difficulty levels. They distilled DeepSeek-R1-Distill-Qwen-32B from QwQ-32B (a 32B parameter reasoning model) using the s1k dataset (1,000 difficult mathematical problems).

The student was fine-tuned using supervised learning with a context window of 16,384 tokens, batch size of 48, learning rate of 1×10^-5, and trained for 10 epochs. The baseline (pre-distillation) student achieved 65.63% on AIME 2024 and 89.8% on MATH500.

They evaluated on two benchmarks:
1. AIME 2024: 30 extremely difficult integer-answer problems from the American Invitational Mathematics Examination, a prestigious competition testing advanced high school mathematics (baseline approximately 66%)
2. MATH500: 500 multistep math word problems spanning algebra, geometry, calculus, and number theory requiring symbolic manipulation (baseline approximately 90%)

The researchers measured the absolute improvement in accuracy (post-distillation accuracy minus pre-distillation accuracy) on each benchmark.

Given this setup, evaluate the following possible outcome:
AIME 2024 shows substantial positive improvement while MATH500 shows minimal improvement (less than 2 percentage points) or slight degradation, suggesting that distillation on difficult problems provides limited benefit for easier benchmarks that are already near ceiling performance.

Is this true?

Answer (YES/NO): NO